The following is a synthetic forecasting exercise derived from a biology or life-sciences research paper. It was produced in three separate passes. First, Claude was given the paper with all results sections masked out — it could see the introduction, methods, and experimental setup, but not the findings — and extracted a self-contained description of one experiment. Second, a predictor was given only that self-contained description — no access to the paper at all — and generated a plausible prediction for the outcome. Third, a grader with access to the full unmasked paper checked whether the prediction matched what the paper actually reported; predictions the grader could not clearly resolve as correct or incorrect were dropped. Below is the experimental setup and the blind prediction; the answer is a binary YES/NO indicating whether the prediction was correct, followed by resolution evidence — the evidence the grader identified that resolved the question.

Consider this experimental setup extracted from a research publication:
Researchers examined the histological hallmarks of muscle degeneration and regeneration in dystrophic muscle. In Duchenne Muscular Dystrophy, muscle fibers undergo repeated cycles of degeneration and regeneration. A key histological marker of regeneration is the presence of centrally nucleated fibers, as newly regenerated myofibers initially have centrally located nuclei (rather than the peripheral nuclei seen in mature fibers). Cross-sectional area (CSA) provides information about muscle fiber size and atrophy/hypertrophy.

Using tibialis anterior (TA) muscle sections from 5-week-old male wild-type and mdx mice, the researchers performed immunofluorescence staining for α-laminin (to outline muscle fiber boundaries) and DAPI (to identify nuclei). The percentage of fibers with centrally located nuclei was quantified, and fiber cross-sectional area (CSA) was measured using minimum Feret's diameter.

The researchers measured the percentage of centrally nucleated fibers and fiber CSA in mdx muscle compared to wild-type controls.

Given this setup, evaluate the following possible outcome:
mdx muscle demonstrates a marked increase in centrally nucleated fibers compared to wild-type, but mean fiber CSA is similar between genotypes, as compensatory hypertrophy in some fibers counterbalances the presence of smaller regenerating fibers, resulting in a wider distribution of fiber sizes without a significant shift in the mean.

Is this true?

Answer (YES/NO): NO